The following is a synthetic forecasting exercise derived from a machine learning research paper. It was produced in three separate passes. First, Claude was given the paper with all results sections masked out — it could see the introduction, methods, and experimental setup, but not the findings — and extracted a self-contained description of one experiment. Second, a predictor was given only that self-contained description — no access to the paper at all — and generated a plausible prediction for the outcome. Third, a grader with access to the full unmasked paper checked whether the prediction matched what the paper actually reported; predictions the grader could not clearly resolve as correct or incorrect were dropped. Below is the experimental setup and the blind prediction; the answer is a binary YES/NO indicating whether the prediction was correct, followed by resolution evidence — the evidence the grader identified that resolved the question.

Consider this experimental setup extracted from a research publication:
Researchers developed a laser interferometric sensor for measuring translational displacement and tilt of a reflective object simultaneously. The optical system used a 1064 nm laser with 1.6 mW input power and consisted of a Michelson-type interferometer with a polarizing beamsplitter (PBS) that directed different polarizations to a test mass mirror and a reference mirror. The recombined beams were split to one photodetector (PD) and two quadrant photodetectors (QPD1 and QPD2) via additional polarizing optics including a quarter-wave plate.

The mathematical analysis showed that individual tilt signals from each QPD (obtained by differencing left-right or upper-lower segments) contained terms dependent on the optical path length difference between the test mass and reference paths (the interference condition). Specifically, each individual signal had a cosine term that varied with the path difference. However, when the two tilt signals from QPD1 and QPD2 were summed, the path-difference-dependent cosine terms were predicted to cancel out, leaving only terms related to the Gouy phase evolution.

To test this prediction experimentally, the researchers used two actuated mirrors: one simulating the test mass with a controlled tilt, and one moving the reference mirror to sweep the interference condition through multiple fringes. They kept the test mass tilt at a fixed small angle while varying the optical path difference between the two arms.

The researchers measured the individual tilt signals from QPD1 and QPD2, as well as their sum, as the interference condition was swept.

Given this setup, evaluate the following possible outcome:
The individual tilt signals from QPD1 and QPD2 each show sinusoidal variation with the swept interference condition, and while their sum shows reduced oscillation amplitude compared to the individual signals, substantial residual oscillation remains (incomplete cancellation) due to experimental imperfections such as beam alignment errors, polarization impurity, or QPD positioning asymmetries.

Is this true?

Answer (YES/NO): NO